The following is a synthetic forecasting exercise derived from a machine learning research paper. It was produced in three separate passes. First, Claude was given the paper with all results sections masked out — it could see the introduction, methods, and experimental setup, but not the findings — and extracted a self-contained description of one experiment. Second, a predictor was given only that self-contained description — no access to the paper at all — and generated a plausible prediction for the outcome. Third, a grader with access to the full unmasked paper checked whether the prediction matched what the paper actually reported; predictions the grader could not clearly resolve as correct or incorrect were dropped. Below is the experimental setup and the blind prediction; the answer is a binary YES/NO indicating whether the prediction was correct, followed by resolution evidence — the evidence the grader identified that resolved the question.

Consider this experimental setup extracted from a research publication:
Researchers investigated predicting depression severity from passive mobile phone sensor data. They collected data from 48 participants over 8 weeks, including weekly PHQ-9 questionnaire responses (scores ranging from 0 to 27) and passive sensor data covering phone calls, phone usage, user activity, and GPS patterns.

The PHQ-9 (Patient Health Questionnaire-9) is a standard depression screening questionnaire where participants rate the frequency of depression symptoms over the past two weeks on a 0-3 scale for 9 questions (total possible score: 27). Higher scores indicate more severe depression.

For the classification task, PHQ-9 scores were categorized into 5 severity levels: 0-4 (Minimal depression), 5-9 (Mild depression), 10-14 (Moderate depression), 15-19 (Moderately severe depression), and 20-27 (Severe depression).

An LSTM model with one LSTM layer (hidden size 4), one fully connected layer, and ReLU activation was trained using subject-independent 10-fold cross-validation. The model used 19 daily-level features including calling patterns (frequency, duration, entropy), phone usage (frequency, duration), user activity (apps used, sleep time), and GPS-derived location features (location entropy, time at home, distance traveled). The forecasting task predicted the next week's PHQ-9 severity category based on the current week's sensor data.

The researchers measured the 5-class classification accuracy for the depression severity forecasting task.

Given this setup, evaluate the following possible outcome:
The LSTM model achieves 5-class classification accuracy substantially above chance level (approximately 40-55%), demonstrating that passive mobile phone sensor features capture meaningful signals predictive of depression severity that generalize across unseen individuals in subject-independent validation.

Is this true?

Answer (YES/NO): YES